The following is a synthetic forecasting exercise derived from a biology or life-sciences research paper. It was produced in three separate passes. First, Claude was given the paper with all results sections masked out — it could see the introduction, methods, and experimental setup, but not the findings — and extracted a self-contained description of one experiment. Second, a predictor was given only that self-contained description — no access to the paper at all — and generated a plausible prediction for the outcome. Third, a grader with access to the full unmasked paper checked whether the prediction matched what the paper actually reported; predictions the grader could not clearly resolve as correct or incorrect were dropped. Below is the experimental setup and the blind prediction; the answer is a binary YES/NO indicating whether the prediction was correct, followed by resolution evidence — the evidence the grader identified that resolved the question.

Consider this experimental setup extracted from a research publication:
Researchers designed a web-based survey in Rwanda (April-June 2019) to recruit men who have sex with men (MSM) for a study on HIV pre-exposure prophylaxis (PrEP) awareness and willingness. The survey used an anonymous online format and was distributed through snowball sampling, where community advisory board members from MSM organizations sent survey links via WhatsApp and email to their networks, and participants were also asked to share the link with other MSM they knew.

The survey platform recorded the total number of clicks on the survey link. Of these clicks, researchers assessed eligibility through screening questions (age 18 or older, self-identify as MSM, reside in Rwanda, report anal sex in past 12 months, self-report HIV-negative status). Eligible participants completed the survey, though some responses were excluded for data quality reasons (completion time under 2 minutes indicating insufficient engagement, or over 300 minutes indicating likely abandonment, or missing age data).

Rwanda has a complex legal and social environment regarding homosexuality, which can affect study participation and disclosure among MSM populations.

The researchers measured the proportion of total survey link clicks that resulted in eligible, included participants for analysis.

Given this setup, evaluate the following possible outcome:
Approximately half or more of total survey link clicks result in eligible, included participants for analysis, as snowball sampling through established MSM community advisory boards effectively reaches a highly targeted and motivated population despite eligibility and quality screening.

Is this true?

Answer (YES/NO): NO